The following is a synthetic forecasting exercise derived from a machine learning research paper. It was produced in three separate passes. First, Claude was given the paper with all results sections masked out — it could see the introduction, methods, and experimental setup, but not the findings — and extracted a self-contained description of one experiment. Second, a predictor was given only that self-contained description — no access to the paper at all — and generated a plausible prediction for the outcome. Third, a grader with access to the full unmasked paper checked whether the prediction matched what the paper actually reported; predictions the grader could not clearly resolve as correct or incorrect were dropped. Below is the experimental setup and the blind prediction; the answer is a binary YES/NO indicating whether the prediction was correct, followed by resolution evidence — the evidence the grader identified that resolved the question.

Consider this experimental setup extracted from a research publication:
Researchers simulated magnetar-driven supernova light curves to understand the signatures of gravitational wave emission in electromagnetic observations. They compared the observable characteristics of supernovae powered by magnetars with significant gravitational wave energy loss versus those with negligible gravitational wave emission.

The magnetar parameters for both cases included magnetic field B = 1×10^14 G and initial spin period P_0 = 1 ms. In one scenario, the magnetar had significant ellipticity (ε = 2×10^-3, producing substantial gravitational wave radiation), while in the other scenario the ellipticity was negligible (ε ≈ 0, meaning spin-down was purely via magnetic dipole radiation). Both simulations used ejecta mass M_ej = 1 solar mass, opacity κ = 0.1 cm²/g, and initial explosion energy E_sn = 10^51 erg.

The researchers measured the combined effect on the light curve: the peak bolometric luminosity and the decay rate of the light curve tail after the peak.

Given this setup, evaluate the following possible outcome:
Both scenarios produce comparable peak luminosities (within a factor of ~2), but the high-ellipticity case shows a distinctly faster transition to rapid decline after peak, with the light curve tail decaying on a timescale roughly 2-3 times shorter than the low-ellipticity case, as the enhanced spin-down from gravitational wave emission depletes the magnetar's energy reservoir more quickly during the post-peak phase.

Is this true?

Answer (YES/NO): NO